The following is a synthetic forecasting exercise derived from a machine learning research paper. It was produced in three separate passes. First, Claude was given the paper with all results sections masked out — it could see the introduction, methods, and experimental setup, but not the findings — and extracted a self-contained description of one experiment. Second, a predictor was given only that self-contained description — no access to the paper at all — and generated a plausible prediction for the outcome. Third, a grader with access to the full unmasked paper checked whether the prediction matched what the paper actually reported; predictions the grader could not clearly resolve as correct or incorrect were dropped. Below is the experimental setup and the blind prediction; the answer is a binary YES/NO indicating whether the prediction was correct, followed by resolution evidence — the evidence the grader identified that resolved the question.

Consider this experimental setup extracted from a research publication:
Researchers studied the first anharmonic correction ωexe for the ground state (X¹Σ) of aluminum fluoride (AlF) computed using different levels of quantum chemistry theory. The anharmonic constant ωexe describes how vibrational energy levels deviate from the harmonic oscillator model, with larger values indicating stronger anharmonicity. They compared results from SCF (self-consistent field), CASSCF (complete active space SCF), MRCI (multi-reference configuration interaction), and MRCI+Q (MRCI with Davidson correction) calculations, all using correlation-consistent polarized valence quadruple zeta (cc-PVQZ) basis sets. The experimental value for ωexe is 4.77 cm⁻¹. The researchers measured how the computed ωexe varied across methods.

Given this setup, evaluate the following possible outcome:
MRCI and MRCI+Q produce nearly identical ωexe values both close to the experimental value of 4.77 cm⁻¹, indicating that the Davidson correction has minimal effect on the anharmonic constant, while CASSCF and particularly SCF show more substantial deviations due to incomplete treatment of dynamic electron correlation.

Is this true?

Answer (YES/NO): NO